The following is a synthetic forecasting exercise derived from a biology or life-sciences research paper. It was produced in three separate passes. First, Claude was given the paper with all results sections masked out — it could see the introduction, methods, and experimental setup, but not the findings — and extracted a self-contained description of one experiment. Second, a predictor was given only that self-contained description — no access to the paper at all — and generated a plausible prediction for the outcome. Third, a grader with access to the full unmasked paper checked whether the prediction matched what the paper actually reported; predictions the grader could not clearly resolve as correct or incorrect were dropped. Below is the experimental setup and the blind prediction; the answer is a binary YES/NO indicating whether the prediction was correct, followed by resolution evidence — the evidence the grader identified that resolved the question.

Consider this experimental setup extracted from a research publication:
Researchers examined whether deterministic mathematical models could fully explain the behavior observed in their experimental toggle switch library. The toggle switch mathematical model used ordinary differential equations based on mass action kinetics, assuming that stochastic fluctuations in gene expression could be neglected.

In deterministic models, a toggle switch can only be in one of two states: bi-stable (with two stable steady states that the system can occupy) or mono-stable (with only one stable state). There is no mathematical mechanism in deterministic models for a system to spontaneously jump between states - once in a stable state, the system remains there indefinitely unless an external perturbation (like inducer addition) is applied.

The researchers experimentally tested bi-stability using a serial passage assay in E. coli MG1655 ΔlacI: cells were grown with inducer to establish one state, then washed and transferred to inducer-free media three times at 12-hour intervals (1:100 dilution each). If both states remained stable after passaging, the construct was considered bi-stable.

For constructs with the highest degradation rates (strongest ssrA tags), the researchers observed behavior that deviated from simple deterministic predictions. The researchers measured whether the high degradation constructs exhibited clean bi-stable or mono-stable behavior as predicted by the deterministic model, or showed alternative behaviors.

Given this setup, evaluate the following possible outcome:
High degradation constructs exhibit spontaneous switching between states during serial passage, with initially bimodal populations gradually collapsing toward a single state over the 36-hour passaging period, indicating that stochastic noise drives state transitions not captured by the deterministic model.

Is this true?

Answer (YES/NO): NO